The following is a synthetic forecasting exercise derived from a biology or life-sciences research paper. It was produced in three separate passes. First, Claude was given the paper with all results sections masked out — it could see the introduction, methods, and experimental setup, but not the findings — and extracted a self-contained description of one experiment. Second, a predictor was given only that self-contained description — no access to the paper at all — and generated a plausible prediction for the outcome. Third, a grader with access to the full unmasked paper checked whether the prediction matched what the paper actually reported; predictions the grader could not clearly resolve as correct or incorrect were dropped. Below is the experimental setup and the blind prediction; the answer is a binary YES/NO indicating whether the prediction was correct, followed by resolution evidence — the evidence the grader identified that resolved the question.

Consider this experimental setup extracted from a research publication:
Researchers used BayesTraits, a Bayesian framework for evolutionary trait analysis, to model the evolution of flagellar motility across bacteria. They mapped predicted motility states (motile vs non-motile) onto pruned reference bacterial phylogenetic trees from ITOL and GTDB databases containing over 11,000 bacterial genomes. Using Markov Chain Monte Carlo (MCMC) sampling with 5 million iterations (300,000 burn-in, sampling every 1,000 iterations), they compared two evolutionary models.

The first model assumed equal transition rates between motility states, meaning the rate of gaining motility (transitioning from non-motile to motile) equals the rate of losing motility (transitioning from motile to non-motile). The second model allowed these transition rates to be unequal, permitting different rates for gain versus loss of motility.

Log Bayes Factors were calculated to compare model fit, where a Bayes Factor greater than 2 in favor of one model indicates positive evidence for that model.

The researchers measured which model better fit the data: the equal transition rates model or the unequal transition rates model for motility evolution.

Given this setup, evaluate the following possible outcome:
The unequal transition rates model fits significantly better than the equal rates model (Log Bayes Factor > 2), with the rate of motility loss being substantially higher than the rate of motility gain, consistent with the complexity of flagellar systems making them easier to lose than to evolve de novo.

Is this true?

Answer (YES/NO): YES